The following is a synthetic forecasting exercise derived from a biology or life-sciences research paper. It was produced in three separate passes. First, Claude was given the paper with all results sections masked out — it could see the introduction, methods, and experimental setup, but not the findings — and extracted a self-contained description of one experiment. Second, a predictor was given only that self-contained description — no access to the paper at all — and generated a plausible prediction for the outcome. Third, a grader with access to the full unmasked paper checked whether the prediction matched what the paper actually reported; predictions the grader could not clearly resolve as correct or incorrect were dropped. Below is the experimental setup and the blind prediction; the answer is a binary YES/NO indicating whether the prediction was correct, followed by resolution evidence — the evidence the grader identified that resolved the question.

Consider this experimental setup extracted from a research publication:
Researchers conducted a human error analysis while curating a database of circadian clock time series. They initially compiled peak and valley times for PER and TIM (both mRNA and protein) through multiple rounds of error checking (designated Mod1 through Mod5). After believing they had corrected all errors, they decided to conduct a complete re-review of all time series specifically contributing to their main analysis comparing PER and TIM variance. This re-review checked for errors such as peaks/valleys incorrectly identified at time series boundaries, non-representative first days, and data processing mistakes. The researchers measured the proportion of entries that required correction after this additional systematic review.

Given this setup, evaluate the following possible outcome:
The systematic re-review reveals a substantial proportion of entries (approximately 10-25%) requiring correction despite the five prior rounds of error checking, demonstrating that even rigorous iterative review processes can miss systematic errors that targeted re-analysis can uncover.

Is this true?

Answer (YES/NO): YES